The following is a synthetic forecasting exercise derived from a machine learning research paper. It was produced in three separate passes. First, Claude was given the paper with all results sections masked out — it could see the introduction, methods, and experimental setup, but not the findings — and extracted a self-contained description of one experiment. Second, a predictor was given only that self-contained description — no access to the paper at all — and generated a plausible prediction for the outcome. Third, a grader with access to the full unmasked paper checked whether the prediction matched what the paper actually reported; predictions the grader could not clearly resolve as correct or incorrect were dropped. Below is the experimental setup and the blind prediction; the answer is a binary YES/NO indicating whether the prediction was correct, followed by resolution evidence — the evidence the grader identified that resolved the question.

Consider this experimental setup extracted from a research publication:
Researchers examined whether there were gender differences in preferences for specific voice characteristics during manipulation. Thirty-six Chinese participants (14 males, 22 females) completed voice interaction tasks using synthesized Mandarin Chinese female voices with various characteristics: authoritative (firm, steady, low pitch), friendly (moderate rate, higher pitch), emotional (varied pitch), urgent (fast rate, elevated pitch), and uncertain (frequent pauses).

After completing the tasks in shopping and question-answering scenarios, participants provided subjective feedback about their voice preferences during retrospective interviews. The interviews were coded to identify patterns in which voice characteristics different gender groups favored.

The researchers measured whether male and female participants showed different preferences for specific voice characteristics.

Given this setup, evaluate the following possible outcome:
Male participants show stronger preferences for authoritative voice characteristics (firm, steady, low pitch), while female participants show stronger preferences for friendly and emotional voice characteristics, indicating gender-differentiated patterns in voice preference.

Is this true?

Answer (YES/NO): NO